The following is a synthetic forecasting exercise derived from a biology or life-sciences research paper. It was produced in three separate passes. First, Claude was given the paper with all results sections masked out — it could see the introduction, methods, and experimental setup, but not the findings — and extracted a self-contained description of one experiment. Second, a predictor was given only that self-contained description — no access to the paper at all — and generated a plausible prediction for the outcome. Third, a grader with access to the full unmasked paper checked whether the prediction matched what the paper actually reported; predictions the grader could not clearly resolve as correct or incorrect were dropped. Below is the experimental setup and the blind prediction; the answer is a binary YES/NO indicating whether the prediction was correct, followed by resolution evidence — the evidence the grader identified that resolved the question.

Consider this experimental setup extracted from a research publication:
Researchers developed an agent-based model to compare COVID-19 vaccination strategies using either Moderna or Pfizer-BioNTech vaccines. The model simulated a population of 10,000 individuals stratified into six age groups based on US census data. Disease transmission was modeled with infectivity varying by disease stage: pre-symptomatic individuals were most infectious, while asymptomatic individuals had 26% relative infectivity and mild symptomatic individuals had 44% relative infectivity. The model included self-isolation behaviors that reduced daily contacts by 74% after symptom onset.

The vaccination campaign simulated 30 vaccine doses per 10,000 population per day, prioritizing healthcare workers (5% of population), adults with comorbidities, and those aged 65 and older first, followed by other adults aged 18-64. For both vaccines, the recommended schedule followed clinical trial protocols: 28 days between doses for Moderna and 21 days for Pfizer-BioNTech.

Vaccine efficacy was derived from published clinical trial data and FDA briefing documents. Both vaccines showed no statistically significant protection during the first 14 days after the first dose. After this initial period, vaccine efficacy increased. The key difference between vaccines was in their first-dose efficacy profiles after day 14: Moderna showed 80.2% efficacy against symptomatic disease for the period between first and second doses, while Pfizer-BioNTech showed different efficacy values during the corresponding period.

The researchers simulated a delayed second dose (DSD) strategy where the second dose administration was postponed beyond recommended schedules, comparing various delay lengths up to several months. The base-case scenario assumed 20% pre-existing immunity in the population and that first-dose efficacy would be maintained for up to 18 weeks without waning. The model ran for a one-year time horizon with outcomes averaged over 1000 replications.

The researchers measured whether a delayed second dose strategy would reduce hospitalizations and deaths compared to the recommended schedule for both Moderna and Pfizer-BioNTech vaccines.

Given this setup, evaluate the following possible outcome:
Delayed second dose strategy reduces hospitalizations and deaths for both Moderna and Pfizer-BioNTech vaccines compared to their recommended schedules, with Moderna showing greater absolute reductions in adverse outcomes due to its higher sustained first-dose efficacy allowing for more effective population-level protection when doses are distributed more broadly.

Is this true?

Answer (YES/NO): YES